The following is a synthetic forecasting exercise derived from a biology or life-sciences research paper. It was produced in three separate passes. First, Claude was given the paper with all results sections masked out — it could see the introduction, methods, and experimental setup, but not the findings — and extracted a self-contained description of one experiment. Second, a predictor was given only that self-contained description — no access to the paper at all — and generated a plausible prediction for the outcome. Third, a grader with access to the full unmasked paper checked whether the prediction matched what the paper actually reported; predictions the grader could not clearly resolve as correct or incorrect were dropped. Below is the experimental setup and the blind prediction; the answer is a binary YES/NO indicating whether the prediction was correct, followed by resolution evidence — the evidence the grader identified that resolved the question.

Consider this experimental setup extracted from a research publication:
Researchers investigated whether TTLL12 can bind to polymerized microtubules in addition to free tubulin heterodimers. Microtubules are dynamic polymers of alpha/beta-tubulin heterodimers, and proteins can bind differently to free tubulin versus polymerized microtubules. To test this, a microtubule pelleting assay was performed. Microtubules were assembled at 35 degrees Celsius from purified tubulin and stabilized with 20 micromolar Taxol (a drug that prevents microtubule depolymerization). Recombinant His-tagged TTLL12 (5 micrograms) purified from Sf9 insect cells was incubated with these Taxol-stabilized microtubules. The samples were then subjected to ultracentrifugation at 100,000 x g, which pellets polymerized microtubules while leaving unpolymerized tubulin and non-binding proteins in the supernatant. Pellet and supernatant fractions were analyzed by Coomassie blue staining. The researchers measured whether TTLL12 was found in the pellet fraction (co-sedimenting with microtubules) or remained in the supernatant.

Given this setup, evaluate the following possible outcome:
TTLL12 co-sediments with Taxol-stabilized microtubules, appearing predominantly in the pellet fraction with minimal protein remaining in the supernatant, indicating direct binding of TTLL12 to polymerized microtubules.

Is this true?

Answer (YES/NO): NO